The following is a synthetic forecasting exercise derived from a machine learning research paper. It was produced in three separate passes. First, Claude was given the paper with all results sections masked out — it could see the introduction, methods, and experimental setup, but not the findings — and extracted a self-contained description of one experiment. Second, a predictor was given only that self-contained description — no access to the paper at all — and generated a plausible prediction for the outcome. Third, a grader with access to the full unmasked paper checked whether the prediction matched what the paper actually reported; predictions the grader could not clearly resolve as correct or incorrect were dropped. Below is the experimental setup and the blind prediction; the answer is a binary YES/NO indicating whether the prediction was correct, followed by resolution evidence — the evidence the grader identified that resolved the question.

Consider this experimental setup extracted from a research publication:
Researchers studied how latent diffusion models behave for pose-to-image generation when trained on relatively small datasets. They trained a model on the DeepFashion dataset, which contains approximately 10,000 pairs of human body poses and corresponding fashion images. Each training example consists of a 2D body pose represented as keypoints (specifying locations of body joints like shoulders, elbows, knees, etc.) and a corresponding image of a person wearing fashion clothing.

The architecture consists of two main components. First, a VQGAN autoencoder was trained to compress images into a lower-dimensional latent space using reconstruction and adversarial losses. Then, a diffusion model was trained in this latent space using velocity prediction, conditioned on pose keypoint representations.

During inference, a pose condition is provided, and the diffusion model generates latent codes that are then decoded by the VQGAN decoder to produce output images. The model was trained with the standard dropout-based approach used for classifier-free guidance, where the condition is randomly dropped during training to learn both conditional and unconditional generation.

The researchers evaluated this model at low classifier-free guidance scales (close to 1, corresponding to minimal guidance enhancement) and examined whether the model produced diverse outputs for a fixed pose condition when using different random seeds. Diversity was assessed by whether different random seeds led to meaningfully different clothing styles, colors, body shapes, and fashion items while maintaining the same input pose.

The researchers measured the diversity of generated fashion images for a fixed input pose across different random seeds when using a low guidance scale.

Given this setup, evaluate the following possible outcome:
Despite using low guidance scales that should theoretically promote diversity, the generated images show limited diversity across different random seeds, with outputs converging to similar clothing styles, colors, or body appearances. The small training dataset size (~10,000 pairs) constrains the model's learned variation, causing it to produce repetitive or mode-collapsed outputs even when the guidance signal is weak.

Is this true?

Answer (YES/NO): YES